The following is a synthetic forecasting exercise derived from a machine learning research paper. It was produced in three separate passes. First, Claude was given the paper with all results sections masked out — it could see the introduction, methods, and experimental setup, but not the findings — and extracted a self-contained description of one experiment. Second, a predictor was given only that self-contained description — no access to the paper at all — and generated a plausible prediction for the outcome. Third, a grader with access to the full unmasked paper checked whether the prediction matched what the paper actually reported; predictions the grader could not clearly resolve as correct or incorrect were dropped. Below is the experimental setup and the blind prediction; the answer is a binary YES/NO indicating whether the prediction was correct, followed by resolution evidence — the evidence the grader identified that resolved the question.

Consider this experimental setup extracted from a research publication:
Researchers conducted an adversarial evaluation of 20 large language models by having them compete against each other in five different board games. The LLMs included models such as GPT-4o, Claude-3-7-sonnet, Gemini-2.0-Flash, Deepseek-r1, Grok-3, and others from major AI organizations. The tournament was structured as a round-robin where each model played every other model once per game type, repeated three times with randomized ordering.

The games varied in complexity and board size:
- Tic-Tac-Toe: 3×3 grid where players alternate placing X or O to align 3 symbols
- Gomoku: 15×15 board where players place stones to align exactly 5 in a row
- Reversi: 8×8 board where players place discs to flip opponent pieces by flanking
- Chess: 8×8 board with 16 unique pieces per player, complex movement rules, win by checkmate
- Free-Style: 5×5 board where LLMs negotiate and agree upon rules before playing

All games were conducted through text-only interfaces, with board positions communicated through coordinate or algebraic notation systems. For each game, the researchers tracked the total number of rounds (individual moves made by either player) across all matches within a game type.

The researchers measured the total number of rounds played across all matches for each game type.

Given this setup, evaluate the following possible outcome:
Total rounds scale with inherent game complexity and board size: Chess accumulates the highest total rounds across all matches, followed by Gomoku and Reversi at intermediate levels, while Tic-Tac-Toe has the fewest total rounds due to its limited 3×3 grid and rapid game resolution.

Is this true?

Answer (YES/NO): YES